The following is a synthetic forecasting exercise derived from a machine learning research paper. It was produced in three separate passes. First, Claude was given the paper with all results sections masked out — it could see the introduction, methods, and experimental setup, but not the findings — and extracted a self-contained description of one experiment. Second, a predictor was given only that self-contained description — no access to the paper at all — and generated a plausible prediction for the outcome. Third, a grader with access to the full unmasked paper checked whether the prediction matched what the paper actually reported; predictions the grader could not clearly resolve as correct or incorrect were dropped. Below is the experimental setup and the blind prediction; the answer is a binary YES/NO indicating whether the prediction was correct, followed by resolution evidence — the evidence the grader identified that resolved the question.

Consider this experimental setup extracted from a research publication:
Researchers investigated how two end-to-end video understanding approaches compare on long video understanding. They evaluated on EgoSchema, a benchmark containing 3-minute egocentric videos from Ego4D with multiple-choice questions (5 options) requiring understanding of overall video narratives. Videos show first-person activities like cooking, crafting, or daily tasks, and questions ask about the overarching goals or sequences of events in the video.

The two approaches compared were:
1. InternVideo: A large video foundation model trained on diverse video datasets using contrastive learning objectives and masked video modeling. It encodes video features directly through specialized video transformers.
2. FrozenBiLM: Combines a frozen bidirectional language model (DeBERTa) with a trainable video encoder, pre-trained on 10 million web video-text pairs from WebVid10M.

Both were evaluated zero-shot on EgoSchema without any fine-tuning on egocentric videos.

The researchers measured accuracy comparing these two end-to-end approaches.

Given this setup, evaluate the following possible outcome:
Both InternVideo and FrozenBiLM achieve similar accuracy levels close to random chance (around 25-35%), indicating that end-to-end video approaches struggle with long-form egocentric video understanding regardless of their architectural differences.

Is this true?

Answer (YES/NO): YES